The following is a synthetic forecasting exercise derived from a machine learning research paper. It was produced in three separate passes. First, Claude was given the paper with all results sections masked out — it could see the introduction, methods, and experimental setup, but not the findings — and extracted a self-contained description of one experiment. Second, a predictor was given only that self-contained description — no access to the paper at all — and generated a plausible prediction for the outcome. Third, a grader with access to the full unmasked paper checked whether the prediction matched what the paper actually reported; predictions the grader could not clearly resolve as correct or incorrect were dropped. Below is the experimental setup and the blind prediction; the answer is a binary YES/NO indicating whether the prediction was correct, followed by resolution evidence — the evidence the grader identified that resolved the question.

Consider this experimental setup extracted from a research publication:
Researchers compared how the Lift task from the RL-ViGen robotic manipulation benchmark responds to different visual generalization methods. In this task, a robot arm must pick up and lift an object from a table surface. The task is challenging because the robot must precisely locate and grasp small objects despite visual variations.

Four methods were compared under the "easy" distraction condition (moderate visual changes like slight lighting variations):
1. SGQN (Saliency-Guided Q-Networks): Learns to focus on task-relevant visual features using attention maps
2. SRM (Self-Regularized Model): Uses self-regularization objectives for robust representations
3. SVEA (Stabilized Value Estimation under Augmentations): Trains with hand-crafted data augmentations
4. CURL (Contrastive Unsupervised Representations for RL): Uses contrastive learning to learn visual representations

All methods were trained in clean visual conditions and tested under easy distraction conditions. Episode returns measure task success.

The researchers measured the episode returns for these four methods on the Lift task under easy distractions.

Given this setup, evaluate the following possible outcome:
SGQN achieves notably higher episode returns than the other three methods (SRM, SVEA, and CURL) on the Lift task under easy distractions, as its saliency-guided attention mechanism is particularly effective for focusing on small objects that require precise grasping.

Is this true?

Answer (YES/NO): NO